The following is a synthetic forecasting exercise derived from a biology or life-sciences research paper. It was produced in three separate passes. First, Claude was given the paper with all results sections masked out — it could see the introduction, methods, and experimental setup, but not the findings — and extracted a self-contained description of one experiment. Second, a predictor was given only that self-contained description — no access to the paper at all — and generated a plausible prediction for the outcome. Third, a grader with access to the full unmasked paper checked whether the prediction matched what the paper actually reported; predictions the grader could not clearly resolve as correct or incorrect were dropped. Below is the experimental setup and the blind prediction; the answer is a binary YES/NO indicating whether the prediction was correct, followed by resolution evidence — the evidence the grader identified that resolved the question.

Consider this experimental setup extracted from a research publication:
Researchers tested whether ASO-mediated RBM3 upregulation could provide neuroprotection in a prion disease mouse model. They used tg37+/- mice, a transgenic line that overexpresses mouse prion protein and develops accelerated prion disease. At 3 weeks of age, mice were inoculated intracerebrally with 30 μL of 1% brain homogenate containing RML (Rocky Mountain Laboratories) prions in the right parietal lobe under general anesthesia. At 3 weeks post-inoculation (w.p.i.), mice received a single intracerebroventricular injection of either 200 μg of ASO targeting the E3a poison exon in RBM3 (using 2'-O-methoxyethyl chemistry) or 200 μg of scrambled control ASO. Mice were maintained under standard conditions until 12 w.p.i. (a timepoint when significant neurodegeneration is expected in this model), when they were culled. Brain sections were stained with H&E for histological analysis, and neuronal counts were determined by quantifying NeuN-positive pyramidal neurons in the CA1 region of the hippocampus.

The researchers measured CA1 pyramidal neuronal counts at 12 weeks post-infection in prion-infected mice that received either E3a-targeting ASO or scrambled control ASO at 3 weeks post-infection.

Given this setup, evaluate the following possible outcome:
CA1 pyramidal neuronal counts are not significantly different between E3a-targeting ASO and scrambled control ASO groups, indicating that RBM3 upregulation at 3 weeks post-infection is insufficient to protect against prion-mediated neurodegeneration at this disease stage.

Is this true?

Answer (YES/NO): NO